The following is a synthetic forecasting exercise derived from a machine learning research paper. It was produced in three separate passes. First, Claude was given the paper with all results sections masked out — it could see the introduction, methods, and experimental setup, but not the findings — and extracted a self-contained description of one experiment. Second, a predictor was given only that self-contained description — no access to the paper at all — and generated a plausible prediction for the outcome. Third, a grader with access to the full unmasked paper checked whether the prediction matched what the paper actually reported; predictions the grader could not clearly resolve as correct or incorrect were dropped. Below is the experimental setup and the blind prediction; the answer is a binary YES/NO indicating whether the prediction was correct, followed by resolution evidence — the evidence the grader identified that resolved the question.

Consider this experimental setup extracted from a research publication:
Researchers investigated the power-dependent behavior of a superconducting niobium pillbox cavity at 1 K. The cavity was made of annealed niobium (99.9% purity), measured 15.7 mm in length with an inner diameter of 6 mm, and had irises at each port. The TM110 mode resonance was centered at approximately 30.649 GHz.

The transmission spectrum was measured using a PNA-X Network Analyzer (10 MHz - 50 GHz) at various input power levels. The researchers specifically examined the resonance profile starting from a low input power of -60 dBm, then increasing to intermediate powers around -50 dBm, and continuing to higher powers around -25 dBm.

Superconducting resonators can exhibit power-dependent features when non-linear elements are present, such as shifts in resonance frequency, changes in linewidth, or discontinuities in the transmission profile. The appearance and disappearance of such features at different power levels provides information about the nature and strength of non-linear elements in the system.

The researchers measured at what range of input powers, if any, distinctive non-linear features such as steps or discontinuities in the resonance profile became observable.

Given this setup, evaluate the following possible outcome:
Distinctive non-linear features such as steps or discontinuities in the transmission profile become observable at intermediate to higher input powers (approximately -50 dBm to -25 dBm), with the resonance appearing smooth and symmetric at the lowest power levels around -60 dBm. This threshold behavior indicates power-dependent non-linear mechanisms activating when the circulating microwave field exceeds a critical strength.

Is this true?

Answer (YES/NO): YES